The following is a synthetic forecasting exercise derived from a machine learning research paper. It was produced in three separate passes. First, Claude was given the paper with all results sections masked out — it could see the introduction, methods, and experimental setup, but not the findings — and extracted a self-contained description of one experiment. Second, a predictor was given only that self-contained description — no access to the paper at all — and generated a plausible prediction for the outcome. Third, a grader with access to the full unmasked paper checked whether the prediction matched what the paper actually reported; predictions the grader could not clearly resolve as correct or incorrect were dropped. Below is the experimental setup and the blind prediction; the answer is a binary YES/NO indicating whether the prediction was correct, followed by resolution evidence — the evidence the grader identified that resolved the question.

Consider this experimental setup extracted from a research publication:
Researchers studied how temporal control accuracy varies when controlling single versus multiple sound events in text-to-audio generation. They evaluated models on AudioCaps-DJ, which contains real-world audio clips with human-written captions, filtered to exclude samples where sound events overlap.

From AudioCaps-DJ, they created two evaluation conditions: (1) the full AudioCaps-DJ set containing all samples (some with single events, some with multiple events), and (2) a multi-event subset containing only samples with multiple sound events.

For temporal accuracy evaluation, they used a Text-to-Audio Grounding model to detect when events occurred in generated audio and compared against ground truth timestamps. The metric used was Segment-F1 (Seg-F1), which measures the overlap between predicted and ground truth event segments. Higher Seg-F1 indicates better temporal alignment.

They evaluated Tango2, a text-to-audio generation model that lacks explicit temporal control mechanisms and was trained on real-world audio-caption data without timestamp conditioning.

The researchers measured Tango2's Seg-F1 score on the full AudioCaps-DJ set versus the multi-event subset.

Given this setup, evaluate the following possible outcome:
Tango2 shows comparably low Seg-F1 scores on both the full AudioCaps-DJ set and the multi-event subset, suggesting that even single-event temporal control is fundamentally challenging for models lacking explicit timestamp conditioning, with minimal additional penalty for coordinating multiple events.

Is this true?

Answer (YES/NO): NO